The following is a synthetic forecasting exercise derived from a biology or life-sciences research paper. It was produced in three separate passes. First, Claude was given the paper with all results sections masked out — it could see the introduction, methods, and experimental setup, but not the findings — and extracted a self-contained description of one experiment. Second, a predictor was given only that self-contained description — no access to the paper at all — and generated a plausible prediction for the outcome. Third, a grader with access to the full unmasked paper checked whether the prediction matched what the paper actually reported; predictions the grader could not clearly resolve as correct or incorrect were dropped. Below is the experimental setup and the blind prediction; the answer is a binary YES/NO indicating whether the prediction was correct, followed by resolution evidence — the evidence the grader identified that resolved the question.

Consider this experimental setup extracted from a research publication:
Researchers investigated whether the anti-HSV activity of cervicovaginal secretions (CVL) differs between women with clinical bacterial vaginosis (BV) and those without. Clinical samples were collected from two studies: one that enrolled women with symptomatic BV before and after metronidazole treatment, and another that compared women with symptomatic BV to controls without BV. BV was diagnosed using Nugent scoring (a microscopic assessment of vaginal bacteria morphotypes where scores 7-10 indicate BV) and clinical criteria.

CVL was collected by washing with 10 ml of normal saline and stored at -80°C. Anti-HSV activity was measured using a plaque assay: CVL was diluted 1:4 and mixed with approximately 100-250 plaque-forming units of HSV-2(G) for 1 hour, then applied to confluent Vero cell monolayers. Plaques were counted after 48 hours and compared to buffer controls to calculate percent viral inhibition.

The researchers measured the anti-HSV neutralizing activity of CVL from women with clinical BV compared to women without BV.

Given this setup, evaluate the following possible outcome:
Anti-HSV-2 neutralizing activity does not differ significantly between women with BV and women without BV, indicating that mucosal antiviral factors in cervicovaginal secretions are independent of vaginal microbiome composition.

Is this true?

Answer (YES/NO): NO